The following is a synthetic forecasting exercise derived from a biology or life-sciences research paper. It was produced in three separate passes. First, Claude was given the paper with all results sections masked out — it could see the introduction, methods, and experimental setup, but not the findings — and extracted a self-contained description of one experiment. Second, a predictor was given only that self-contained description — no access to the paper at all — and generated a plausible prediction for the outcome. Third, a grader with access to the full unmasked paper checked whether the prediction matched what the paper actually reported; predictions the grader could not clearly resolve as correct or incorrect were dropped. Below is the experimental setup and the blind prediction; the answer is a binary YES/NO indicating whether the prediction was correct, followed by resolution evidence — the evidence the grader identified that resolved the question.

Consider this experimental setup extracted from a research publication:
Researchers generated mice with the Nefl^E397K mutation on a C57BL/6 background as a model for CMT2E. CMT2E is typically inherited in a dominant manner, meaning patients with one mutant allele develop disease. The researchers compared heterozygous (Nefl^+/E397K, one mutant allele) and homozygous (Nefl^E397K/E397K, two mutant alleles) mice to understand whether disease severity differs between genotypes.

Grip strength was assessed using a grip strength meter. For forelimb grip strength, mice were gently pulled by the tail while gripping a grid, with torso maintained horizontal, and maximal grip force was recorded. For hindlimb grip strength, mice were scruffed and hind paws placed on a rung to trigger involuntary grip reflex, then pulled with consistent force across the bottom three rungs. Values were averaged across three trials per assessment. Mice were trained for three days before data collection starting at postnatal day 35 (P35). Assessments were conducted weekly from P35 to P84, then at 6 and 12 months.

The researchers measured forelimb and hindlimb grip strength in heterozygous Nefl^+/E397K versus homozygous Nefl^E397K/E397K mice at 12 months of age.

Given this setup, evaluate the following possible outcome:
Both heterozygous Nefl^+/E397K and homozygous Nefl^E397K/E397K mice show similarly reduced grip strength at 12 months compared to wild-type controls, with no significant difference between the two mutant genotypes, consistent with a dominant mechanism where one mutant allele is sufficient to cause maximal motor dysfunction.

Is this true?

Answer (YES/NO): NO